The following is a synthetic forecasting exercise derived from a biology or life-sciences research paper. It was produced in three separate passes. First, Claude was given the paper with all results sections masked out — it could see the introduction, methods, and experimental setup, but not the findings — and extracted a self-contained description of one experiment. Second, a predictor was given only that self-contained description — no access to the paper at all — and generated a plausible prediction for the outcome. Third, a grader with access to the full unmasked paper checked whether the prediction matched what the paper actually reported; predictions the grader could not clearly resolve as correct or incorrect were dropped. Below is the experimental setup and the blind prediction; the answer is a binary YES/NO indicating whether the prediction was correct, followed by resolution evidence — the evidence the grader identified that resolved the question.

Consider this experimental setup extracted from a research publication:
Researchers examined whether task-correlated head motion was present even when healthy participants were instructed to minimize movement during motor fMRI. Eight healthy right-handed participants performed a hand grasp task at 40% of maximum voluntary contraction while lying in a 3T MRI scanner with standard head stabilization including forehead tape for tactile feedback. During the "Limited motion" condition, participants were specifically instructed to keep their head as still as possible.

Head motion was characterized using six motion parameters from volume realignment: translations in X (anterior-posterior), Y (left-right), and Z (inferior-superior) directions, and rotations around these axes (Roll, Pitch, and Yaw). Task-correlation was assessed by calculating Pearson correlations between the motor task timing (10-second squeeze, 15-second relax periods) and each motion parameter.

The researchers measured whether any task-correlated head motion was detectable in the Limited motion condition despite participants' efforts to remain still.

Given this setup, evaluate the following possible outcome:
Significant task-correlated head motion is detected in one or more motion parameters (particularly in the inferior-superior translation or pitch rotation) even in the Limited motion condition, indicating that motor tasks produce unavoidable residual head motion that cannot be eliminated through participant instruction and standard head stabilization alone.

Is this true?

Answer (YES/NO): YES